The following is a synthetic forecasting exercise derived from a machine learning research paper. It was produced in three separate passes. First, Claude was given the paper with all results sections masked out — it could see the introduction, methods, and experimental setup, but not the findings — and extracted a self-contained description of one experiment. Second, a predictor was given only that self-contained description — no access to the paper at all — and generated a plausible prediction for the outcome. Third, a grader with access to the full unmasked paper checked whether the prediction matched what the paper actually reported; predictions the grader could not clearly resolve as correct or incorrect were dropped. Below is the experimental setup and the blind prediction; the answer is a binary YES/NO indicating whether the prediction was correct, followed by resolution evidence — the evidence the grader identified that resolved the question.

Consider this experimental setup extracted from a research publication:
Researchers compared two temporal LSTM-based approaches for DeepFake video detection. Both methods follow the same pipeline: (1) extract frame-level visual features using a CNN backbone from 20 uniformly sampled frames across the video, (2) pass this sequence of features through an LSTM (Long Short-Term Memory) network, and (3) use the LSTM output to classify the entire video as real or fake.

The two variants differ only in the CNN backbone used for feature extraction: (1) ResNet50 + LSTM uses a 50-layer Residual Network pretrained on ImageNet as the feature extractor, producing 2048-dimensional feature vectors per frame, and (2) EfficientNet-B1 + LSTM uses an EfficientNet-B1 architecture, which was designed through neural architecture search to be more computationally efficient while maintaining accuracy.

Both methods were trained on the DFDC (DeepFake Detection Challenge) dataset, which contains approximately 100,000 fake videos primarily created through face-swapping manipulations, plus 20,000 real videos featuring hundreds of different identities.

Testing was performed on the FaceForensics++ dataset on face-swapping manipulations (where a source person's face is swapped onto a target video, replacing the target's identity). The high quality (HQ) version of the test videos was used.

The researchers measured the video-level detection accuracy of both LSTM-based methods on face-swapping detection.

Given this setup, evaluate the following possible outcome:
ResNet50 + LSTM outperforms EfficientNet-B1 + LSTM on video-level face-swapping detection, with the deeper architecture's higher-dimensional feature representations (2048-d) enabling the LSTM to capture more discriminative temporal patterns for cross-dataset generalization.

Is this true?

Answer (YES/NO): NO